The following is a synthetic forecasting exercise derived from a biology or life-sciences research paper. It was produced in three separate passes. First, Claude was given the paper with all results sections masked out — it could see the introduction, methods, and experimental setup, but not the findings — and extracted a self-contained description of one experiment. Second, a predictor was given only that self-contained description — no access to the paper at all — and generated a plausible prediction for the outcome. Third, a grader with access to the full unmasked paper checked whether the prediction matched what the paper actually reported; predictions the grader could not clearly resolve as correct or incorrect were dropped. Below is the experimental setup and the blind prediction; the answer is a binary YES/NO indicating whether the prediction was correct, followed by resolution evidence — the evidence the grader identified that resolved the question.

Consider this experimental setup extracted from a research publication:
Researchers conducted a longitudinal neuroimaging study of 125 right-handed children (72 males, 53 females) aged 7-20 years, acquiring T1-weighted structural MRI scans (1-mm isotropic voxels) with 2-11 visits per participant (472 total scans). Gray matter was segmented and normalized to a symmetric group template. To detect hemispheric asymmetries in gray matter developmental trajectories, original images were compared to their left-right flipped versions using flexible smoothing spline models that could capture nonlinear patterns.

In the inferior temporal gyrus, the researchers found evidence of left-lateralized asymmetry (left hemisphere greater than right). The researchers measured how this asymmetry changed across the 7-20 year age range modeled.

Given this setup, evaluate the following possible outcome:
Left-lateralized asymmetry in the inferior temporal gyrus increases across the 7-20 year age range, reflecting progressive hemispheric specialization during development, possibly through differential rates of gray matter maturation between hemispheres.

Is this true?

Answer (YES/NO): NO